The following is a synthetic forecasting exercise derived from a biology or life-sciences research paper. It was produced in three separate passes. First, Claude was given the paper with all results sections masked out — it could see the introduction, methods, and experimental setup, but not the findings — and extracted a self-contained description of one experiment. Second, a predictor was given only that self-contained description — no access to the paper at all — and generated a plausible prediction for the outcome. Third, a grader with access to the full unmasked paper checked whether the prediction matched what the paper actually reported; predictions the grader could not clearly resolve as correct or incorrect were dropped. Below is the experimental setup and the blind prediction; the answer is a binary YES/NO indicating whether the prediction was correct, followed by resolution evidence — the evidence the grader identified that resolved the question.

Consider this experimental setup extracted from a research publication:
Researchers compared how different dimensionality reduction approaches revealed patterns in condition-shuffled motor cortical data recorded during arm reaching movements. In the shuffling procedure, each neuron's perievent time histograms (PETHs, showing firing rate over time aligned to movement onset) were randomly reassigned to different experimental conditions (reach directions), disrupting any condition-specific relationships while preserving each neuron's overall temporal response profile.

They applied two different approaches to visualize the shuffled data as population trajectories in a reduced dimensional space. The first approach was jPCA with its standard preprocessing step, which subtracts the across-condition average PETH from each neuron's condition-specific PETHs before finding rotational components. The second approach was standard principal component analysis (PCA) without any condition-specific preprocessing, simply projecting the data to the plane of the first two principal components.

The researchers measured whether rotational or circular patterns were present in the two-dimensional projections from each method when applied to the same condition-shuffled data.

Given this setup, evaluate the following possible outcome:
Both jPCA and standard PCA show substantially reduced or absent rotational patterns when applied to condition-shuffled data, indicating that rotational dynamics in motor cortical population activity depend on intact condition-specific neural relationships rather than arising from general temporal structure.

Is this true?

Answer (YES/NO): NO